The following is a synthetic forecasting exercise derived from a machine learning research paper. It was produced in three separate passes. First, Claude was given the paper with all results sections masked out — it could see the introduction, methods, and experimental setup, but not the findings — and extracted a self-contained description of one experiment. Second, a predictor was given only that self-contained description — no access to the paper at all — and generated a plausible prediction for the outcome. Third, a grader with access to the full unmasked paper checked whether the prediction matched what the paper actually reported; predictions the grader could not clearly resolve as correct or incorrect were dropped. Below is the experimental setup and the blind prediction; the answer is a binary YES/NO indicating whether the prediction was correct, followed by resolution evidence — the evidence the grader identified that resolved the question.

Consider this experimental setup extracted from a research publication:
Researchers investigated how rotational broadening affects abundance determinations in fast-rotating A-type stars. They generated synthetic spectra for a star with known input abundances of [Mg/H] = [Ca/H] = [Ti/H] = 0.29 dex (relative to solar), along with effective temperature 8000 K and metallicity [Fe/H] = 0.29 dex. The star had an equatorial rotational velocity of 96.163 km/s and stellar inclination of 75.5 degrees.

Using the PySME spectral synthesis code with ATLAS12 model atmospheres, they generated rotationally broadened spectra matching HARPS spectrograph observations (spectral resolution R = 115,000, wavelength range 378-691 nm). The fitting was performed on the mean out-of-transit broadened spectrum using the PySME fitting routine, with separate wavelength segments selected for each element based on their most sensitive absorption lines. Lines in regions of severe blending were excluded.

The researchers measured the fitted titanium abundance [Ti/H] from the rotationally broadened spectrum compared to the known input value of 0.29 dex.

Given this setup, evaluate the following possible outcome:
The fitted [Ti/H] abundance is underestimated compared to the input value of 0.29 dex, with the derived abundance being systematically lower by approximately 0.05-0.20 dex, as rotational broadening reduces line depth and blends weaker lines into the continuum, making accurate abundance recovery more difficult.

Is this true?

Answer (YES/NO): NO